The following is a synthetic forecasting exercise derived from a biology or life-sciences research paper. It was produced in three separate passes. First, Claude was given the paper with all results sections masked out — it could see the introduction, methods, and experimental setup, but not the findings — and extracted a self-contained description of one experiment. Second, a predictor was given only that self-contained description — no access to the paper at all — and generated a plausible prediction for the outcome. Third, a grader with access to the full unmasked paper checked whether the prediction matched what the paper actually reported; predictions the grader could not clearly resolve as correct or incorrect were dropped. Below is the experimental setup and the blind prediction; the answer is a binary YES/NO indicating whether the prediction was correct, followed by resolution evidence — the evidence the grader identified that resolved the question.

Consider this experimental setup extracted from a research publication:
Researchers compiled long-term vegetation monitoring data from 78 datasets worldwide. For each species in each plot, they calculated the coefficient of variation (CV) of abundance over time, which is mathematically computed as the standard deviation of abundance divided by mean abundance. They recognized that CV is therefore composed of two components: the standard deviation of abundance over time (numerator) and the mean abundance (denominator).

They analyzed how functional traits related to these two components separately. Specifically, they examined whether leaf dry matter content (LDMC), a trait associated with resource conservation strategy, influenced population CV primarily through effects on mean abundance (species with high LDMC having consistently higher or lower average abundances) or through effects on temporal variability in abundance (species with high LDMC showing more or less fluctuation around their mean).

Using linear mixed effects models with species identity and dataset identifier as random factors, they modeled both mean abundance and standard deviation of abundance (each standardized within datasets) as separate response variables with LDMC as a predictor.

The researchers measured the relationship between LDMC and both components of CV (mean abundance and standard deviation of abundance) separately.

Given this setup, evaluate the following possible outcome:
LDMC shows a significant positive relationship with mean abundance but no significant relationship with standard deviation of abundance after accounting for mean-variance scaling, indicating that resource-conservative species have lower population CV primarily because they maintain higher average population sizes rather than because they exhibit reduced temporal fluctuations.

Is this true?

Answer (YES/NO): NO